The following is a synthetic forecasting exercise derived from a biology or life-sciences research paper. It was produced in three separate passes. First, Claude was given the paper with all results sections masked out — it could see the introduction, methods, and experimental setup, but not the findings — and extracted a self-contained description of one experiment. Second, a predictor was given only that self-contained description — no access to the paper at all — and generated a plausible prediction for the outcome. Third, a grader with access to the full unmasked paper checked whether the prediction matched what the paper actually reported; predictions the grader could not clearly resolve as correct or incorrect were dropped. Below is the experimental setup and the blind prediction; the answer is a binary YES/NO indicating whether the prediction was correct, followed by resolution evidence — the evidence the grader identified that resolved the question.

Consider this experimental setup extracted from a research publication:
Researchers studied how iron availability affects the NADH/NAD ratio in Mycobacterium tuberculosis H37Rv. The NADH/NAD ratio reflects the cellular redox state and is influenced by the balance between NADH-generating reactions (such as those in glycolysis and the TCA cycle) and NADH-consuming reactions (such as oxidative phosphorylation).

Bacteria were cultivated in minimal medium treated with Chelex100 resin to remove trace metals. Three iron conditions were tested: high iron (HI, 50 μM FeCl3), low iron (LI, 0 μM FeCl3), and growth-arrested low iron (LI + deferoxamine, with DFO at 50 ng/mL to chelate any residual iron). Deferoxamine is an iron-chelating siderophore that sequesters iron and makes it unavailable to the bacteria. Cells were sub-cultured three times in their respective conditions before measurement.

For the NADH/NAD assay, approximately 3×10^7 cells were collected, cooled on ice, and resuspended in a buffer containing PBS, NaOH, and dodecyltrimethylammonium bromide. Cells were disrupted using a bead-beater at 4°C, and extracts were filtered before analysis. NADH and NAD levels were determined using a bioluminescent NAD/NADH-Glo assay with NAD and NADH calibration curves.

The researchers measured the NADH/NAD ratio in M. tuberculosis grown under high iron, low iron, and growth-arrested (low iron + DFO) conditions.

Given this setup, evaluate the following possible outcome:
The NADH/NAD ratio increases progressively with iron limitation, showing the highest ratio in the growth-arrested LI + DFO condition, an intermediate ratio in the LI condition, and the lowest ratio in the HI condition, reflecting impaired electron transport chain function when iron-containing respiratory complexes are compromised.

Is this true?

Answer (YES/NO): NO